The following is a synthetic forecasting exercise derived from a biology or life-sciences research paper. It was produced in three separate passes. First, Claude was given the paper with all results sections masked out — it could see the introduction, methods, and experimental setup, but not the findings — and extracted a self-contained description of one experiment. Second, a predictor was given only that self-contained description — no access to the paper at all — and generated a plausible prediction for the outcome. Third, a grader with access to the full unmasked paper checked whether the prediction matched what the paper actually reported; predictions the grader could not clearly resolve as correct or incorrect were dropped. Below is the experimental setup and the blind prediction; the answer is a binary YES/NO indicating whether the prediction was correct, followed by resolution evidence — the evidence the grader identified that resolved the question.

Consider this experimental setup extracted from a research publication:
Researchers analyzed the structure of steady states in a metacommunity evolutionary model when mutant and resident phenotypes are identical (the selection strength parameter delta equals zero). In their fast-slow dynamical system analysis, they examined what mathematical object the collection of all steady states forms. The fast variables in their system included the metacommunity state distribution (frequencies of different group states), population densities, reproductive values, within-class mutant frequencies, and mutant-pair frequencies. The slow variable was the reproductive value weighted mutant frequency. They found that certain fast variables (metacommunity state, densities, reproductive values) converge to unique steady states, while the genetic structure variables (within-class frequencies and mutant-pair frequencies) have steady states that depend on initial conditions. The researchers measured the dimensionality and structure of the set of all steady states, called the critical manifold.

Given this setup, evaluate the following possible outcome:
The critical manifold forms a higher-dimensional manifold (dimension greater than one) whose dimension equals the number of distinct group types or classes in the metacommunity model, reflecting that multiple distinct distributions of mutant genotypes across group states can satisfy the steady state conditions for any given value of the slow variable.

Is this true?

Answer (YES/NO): NO